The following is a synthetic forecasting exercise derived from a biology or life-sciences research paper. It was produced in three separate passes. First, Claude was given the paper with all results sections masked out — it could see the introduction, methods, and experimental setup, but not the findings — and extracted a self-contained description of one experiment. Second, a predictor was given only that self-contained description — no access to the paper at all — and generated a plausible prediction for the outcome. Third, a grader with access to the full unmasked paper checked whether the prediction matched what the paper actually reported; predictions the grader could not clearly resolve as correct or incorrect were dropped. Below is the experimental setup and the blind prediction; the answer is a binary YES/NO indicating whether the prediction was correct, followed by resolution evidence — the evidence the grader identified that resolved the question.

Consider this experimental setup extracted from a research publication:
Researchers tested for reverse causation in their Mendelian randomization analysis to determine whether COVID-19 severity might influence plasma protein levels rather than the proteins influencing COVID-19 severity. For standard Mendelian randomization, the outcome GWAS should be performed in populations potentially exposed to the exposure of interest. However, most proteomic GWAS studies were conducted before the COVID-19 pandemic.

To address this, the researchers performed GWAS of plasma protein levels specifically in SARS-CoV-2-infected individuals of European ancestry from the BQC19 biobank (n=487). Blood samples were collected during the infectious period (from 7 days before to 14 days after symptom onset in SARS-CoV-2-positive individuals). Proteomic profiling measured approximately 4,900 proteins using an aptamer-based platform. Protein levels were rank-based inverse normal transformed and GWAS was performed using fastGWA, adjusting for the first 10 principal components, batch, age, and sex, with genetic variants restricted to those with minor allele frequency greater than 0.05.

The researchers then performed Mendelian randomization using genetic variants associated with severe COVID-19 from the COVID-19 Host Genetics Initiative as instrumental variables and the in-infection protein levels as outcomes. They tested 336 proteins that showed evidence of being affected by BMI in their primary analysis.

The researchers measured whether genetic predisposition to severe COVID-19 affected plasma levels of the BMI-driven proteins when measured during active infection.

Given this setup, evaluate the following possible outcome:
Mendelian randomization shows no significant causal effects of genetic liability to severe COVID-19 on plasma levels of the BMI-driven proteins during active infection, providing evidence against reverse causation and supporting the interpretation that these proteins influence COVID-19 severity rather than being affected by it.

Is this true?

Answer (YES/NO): YES